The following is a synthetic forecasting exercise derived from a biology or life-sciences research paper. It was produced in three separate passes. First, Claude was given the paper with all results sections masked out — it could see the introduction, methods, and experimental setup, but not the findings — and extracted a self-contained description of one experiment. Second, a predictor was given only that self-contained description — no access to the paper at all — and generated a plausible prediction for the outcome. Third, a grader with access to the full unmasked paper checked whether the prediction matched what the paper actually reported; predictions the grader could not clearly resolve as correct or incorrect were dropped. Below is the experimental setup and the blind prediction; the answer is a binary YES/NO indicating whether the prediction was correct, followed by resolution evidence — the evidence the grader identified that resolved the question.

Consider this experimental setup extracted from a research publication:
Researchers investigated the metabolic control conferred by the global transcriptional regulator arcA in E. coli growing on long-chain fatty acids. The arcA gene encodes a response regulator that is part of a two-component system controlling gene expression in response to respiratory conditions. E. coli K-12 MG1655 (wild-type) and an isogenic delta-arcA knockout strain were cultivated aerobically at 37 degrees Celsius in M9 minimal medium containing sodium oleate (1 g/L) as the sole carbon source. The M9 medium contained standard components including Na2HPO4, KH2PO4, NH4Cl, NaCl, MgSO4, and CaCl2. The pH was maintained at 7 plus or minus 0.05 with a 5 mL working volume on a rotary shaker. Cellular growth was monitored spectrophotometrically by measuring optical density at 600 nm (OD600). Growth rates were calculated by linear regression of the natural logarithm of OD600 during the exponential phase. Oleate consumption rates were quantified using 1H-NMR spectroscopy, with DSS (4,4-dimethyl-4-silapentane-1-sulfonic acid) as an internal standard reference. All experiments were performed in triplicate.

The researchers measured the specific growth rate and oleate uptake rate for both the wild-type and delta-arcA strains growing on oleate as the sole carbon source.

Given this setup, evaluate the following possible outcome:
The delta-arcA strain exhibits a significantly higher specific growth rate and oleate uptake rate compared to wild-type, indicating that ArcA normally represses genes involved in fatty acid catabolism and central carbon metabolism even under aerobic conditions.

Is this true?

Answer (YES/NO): YES